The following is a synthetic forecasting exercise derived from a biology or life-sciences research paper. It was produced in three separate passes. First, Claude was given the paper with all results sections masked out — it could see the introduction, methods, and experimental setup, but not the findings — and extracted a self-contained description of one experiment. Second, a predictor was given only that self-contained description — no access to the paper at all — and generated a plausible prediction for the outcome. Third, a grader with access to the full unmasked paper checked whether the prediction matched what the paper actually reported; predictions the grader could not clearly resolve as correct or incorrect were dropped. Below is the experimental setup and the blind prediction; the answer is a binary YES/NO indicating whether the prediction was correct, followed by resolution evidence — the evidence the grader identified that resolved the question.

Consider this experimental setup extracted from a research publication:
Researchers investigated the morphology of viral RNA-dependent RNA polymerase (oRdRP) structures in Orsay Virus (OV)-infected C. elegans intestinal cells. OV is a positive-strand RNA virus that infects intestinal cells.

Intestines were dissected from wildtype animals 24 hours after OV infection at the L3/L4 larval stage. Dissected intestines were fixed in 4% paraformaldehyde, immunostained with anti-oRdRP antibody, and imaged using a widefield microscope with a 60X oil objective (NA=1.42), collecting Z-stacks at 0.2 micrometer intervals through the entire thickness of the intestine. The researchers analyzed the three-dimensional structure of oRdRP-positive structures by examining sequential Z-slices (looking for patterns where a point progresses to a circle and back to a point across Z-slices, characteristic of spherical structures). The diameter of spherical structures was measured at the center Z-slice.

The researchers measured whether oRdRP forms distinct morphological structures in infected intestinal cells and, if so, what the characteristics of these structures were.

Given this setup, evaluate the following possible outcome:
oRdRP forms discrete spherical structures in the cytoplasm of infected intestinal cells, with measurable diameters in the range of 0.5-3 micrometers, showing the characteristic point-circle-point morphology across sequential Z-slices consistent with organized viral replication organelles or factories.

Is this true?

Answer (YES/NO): NO